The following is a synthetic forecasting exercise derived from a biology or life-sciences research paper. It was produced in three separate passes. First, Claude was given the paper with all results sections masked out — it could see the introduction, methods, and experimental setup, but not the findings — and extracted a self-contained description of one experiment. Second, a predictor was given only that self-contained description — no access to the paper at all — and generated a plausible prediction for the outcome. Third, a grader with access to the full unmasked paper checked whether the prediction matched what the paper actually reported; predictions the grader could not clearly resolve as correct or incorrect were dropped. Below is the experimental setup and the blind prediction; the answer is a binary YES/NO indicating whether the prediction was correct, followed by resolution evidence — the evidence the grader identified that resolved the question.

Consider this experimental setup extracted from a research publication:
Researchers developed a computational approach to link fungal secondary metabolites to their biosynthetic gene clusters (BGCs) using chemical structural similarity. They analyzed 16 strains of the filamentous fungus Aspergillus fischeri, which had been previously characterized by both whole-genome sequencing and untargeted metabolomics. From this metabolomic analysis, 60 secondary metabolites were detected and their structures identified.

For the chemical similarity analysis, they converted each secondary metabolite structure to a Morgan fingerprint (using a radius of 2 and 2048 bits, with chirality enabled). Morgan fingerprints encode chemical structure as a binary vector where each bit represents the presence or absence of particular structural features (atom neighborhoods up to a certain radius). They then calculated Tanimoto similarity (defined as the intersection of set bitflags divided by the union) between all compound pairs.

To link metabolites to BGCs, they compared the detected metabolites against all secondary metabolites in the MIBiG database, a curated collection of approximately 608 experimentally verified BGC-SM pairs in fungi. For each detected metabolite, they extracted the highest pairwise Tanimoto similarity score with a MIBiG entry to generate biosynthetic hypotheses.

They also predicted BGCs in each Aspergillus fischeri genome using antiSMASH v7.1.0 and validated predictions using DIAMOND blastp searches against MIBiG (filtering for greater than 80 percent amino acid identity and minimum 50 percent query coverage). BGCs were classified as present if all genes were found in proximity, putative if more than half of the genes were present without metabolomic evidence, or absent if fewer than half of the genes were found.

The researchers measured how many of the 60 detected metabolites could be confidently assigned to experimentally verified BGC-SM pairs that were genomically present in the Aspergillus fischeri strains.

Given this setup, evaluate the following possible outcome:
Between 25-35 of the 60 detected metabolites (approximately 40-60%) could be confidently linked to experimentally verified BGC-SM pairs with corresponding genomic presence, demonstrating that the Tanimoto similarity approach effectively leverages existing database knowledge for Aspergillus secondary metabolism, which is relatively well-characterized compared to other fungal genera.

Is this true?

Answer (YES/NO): NO